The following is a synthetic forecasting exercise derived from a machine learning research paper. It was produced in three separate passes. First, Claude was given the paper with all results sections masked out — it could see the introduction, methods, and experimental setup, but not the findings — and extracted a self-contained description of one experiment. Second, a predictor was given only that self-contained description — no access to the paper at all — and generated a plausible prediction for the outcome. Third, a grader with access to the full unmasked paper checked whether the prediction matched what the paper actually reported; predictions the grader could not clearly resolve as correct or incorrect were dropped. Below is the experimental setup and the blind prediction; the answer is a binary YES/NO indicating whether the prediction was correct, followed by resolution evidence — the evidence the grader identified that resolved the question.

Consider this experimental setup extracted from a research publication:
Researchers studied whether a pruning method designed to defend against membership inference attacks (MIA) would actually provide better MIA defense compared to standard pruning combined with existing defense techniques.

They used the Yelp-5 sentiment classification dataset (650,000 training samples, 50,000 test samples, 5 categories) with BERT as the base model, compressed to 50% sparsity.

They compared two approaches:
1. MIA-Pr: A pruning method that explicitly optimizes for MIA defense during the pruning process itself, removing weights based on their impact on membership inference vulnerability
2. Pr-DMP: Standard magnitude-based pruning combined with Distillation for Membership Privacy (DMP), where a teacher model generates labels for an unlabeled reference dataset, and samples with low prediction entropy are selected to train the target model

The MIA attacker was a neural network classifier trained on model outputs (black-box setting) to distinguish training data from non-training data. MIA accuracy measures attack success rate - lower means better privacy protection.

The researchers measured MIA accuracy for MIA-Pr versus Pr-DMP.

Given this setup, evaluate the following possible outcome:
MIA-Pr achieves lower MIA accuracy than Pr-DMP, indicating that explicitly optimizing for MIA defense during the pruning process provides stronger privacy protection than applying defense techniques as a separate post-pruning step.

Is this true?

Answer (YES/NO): NO